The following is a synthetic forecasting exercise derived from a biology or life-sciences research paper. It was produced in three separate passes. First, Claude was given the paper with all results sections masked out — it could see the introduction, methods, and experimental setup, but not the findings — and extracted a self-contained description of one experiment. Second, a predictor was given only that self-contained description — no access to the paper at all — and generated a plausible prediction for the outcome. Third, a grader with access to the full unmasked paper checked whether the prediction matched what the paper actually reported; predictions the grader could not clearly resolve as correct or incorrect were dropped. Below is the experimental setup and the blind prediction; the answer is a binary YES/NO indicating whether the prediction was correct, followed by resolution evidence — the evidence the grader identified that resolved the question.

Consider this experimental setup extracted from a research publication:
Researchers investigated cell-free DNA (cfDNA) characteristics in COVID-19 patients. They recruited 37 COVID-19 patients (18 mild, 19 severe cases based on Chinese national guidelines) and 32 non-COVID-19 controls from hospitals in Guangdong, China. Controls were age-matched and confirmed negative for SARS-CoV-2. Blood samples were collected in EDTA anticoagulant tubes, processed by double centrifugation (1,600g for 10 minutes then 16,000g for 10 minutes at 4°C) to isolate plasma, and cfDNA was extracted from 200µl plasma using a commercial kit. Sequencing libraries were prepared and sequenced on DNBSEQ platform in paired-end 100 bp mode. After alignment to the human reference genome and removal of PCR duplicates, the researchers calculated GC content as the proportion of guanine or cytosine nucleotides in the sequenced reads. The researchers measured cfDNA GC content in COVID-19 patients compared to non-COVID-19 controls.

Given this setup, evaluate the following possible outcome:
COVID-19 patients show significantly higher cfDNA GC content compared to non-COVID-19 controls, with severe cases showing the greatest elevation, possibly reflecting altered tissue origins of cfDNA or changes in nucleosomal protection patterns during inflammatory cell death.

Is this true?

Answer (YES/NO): NO